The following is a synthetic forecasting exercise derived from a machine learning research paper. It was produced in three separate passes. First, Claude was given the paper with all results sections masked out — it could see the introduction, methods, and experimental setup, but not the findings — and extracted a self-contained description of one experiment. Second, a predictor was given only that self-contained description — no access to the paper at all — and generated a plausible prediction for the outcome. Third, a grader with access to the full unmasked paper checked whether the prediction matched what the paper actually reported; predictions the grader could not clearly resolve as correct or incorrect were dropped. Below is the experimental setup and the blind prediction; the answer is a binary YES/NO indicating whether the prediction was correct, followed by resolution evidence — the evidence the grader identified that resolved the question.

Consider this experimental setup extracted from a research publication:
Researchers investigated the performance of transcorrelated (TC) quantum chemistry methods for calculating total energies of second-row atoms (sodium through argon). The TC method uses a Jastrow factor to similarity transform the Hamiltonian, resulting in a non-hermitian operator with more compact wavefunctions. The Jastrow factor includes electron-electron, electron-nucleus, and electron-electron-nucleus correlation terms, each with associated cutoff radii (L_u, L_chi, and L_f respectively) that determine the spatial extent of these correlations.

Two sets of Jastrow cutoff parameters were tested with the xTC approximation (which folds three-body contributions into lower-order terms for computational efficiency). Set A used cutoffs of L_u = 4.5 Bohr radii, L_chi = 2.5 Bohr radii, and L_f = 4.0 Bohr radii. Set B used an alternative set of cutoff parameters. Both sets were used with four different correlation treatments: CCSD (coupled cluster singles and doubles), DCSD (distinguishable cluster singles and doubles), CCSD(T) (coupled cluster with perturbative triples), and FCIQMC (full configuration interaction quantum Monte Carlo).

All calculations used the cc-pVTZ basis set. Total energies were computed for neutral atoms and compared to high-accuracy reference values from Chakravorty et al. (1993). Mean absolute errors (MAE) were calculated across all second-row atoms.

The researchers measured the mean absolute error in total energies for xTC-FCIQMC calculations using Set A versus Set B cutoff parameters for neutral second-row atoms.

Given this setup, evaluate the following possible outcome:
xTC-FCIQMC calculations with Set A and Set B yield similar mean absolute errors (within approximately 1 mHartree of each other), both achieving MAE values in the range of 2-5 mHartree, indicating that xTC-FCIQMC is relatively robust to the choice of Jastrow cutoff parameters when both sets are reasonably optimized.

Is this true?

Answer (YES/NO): NO